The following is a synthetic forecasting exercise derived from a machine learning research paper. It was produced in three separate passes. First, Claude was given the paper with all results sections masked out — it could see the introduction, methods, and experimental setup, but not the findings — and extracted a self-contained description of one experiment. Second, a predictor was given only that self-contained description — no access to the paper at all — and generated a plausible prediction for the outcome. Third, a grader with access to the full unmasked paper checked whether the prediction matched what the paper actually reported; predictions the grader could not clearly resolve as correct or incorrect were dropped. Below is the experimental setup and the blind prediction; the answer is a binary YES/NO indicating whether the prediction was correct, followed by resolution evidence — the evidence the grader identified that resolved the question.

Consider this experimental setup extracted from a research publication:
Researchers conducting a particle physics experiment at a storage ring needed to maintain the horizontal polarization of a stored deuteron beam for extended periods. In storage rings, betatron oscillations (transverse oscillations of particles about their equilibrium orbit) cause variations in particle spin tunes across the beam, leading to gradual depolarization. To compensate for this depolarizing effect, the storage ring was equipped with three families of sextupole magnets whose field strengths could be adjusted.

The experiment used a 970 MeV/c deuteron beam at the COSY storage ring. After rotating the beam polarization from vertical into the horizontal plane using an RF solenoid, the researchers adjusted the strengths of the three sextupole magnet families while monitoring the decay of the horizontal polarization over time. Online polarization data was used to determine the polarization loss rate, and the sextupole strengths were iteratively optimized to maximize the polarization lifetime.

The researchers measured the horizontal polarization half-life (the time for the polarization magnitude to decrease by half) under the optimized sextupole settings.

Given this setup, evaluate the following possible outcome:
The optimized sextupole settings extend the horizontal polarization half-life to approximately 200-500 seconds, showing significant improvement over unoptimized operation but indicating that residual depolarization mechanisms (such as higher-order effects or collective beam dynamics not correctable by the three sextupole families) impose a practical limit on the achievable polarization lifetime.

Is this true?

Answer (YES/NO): YES